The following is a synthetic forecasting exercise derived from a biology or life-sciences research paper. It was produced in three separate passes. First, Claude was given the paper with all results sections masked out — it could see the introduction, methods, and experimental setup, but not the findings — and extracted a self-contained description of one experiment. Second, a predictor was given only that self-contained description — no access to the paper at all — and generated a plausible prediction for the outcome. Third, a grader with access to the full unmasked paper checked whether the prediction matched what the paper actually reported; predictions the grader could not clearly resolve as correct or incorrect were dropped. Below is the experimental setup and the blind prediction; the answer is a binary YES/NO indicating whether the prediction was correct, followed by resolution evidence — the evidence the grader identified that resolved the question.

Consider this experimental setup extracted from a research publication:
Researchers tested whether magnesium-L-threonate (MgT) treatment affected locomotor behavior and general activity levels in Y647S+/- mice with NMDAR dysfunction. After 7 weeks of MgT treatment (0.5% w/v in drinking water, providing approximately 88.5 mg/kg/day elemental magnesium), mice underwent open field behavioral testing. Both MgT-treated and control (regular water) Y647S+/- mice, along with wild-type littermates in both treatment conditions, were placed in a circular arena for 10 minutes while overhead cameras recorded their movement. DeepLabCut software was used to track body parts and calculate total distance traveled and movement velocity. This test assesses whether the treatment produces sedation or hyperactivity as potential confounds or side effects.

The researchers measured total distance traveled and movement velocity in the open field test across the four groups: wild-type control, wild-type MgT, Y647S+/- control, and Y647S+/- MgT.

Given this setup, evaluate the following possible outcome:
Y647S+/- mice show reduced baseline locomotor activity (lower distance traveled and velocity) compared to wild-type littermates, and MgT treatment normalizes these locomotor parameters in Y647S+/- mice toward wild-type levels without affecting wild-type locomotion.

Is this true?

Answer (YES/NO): NO